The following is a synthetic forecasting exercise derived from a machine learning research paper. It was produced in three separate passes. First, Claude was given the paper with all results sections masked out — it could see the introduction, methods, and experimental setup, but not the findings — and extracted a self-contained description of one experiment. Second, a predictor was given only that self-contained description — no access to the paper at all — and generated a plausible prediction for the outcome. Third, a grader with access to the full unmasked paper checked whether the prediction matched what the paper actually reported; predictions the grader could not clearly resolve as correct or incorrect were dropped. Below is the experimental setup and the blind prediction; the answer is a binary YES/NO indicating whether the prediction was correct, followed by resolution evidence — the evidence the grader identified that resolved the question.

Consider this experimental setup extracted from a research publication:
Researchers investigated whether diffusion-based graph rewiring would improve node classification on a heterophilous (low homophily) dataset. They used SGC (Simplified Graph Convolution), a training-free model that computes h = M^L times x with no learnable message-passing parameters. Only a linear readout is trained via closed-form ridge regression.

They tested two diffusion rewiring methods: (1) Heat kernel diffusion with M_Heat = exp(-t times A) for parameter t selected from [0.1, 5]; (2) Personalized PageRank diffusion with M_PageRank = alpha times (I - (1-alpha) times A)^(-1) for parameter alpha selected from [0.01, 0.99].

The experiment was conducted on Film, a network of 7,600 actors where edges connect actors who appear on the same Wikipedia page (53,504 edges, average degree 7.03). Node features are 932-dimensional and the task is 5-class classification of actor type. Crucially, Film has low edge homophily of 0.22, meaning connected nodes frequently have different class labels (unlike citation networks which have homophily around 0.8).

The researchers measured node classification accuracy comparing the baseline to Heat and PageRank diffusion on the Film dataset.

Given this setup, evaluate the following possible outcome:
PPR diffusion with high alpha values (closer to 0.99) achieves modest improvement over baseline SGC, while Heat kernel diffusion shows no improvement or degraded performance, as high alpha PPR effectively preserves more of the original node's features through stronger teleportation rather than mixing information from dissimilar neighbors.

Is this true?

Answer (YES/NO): NO